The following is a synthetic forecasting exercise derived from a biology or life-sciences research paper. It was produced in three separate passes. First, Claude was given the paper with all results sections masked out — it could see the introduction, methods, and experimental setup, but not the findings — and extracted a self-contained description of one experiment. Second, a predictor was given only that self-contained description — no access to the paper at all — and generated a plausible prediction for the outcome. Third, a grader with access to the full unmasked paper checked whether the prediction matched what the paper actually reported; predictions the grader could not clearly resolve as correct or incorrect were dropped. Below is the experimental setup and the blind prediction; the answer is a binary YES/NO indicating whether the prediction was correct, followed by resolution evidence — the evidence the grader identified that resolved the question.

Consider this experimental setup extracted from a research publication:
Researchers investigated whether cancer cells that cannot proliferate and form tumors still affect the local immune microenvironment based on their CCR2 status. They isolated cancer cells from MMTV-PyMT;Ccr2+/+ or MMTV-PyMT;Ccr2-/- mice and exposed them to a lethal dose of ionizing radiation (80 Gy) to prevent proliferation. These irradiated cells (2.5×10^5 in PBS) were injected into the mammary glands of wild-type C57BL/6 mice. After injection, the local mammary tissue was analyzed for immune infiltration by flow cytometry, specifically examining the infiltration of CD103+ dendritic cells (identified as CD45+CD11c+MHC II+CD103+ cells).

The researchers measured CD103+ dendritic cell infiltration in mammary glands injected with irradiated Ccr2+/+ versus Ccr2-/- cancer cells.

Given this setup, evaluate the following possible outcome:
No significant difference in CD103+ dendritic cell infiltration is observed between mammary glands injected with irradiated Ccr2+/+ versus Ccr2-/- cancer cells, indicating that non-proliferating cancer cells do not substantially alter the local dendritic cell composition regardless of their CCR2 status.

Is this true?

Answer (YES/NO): NO